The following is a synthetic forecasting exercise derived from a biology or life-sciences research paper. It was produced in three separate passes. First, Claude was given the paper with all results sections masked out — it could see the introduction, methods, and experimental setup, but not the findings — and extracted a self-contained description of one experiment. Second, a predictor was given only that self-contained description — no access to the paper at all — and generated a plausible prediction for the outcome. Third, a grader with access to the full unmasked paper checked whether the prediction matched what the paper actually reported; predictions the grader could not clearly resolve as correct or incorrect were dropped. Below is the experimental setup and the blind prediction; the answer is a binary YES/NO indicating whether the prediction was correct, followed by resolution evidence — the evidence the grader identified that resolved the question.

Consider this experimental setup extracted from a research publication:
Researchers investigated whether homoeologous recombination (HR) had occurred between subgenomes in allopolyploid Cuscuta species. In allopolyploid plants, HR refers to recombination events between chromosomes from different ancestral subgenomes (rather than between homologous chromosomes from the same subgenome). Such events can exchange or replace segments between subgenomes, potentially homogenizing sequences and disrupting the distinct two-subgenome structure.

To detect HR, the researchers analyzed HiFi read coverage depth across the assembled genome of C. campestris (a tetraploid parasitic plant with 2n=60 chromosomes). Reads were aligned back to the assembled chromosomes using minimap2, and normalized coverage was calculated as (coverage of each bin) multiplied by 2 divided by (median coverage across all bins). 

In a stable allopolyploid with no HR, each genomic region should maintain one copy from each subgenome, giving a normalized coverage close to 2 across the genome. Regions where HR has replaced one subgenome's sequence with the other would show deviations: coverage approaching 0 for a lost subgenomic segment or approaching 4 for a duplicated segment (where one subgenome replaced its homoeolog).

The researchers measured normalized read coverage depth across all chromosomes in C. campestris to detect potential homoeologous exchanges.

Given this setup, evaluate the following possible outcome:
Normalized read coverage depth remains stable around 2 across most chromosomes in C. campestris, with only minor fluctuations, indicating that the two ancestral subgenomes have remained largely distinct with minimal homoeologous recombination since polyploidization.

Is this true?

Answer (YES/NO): NO